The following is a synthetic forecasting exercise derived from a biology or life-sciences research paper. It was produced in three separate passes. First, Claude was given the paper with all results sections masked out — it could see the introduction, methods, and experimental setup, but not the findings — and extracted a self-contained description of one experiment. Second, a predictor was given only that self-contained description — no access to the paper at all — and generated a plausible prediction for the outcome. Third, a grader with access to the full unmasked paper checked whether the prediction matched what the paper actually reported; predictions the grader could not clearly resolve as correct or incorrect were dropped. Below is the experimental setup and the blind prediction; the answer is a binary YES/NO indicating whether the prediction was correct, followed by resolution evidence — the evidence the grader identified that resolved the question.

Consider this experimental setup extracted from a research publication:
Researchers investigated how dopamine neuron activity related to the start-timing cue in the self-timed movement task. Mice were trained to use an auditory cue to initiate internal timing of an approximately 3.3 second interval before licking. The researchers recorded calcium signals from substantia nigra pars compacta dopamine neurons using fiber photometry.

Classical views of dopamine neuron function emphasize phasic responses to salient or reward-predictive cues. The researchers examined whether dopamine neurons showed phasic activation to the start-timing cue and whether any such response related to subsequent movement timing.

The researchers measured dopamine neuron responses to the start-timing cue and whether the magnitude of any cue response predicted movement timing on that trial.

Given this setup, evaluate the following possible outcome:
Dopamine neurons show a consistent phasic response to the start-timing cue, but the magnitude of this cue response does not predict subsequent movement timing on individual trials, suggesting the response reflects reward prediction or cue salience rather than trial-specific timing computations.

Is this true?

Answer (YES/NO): YES